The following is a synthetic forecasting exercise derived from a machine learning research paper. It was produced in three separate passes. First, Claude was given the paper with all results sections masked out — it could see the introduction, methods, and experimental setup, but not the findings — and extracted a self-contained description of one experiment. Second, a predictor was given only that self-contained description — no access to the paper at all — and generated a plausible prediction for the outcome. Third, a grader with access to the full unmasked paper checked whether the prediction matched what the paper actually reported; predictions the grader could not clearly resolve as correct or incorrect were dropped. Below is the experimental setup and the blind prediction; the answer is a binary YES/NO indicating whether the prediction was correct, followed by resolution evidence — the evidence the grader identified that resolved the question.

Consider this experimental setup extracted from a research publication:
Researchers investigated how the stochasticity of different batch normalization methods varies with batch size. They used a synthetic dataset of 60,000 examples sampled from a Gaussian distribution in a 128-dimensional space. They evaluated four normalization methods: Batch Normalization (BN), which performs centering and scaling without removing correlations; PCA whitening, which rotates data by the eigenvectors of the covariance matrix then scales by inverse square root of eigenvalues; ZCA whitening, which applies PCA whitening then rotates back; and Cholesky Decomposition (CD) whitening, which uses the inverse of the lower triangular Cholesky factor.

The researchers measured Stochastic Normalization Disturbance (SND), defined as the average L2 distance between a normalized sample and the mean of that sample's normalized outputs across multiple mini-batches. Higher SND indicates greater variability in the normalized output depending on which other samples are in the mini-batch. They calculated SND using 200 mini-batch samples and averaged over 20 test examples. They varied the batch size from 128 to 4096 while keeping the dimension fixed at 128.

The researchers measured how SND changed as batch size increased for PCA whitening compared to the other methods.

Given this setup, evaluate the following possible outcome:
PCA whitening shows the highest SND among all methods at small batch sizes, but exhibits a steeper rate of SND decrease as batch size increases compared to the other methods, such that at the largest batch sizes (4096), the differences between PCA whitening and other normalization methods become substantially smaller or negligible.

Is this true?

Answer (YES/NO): NO